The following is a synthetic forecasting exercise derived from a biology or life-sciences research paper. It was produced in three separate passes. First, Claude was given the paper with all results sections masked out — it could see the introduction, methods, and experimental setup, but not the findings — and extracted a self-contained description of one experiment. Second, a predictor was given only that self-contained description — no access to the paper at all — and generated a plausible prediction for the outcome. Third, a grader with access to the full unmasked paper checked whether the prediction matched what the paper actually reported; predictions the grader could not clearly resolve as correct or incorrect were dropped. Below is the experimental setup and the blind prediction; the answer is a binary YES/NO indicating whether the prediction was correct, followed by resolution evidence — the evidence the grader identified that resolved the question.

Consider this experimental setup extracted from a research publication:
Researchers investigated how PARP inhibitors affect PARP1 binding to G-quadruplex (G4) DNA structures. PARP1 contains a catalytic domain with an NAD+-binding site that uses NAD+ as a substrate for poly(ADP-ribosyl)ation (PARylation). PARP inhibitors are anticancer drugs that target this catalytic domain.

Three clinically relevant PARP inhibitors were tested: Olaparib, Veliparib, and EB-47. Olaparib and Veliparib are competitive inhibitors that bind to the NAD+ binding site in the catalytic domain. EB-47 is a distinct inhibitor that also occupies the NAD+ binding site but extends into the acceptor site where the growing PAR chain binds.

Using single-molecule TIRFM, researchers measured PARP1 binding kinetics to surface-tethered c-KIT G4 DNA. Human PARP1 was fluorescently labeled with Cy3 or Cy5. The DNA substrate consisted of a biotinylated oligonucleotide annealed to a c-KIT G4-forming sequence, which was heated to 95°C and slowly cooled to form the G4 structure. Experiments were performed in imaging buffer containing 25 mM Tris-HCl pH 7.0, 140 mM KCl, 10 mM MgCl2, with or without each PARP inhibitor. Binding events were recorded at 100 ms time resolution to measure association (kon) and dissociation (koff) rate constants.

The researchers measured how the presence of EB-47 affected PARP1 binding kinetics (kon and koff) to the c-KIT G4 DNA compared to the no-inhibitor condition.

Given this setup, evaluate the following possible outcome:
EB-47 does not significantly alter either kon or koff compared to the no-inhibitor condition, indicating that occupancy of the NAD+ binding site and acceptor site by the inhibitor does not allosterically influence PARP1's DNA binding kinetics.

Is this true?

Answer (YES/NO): NO